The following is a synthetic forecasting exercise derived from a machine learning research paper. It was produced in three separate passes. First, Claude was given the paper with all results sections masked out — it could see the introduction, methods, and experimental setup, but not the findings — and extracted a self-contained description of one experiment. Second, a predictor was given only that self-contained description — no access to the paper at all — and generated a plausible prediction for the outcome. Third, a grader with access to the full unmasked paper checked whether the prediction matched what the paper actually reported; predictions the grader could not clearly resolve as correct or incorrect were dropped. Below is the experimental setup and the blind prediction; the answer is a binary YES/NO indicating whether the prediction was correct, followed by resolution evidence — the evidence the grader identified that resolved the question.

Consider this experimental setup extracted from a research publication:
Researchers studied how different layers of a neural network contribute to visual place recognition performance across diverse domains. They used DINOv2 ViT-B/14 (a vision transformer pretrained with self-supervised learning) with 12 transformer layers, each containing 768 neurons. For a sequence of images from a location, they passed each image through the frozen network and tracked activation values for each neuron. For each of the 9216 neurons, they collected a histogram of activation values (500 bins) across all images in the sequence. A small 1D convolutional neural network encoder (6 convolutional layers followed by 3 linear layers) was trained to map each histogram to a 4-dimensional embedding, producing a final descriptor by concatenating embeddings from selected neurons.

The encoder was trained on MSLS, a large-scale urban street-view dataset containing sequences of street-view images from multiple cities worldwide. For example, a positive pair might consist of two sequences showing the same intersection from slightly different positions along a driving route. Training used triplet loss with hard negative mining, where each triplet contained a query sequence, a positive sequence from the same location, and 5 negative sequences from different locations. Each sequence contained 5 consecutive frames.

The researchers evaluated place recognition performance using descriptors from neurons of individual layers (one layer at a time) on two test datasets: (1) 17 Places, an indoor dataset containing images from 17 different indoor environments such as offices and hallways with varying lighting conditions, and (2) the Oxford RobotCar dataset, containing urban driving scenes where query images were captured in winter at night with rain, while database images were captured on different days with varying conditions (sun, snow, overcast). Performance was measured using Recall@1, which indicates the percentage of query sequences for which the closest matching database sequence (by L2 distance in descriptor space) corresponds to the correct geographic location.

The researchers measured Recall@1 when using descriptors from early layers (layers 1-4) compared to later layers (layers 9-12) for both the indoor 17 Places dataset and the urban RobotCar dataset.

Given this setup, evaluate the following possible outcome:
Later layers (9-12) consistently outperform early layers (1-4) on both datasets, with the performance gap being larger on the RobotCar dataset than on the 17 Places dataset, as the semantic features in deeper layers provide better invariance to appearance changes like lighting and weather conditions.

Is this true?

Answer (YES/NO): YES